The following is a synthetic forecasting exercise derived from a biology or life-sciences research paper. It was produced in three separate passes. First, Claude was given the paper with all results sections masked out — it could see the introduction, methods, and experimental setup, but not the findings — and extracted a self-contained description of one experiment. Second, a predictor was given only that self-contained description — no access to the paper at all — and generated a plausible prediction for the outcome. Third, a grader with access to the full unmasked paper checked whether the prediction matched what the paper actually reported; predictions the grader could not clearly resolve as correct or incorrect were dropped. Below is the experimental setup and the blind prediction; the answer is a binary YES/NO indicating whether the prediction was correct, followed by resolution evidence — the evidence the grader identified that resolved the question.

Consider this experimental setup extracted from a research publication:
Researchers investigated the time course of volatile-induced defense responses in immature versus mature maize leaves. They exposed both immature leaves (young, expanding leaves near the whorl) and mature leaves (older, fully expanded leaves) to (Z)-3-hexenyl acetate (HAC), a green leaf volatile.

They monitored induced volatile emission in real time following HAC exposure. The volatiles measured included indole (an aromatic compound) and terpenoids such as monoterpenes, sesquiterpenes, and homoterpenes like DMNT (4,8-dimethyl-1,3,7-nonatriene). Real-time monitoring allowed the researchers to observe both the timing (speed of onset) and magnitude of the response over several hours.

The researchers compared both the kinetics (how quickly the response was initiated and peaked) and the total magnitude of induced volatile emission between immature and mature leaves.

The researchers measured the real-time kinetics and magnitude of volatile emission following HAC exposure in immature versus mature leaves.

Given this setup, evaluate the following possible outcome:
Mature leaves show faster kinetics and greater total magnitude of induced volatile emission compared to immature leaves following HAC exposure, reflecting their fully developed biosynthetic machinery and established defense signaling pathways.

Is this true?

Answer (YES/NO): NO